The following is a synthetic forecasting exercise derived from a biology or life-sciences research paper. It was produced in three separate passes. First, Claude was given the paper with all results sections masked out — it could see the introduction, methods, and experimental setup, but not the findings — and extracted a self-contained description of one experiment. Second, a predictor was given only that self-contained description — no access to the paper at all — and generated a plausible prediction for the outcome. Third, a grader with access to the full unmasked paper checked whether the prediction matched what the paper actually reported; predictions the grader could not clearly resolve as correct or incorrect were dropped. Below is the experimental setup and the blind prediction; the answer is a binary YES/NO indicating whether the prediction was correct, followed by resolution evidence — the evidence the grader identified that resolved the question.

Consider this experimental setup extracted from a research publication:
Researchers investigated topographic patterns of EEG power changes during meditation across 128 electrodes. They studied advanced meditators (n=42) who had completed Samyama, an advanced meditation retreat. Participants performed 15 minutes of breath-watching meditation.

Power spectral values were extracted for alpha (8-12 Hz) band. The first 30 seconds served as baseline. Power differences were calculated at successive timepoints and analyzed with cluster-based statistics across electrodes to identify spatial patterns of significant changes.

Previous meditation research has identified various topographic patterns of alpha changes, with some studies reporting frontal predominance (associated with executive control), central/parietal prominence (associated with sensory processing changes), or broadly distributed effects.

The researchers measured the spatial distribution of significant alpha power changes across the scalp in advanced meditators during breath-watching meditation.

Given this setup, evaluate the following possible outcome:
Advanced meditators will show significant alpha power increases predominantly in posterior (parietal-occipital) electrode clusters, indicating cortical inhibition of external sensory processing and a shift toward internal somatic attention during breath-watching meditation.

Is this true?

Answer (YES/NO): NO